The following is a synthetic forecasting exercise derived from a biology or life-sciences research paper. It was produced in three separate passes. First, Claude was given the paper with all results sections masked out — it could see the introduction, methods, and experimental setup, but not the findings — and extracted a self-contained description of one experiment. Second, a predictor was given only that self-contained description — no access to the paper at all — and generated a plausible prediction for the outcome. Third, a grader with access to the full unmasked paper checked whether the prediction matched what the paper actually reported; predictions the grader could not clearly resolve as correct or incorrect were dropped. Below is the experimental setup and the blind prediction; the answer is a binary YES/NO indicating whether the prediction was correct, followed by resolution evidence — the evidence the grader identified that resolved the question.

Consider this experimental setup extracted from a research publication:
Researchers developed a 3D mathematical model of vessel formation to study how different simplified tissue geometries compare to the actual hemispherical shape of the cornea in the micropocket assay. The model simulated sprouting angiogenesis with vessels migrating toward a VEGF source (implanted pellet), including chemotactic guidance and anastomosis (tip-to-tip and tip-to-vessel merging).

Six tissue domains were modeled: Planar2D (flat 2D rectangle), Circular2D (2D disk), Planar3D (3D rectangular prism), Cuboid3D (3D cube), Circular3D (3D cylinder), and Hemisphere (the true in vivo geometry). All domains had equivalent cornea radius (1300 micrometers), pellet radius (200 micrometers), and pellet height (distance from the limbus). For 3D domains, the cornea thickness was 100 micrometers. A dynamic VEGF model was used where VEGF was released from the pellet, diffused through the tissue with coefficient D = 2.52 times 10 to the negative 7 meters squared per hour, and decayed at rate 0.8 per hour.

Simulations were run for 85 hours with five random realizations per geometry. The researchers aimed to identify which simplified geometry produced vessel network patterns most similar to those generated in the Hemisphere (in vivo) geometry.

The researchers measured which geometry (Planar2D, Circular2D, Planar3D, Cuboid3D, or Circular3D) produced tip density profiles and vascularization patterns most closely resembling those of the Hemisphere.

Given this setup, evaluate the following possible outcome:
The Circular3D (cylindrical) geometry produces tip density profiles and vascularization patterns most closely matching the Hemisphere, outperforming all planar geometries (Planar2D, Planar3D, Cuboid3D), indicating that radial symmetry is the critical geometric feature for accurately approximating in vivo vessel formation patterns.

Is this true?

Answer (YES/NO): NO